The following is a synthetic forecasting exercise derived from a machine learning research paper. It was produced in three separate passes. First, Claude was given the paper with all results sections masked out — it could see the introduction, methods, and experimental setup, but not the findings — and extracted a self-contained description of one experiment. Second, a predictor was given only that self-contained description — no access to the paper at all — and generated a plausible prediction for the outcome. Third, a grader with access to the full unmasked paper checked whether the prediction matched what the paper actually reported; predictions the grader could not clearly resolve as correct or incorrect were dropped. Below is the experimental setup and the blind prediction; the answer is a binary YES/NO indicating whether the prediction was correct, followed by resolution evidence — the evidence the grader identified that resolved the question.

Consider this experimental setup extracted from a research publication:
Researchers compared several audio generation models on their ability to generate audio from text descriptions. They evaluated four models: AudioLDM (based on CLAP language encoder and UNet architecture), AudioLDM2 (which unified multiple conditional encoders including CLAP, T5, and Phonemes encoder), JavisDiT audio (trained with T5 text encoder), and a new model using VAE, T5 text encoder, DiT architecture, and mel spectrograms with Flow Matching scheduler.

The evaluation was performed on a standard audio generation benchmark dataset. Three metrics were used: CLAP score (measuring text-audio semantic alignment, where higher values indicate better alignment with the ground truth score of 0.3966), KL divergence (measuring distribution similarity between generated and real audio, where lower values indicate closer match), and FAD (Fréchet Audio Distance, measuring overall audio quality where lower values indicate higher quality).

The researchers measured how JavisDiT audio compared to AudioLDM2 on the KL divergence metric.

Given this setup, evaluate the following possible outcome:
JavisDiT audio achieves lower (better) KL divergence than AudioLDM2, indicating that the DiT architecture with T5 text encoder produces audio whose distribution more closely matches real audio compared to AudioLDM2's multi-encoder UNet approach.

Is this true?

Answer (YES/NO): YES